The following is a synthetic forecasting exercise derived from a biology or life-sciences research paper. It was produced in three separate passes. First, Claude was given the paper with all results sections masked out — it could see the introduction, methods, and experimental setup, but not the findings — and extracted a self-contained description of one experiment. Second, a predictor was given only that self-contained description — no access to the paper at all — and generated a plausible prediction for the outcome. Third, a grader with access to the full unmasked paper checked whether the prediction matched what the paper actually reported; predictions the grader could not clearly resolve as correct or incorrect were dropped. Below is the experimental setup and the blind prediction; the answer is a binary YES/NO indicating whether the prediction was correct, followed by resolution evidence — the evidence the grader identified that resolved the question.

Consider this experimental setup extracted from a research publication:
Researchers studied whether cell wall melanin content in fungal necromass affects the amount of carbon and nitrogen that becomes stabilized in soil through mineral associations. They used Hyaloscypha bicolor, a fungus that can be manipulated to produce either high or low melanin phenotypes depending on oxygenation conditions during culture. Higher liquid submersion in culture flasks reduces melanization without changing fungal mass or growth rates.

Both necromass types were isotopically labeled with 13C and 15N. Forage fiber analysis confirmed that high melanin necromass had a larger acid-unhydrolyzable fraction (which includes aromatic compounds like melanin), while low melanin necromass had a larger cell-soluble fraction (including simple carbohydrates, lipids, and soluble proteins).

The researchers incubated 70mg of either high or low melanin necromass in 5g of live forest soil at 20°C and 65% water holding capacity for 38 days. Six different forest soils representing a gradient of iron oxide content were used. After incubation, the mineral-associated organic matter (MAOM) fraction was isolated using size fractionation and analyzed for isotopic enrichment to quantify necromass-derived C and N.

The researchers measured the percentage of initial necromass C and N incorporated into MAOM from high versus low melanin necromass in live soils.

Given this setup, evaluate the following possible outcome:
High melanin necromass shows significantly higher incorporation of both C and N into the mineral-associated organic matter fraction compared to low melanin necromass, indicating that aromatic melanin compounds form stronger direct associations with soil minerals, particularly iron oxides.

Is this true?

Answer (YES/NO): NO